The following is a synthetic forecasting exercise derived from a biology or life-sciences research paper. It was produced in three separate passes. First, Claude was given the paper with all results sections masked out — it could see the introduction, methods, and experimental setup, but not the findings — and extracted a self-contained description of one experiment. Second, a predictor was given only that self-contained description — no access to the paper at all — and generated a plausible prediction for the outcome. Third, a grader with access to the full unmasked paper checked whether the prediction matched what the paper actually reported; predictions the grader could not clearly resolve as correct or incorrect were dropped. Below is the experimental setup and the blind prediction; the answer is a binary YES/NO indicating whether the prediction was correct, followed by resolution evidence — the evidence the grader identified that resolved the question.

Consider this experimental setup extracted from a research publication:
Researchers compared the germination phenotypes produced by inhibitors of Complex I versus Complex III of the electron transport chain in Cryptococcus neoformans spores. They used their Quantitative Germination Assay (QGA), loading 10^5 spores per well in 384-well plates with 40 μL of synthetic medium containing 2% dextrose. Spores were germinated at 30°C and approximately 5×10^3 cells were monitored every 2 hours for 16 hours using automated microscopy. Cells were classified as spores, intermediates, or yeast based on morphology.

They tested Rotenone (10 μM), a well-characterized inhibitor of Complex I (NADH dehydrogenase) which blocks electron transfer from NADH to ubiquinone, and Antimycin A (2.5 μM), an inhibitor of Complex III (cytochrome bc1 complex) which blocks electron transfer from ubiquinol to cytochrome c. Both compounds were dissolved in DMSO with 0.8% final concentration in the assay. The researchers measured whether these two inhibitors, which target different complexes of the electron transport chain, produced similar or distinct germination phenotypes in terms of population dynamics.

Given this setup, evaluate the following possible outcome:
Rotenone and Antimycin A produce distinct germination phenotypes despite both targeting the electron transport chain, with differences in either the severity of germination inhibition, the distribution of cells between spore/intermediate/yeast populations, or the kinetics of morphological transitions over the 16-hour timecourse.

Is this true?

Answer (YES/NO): NO